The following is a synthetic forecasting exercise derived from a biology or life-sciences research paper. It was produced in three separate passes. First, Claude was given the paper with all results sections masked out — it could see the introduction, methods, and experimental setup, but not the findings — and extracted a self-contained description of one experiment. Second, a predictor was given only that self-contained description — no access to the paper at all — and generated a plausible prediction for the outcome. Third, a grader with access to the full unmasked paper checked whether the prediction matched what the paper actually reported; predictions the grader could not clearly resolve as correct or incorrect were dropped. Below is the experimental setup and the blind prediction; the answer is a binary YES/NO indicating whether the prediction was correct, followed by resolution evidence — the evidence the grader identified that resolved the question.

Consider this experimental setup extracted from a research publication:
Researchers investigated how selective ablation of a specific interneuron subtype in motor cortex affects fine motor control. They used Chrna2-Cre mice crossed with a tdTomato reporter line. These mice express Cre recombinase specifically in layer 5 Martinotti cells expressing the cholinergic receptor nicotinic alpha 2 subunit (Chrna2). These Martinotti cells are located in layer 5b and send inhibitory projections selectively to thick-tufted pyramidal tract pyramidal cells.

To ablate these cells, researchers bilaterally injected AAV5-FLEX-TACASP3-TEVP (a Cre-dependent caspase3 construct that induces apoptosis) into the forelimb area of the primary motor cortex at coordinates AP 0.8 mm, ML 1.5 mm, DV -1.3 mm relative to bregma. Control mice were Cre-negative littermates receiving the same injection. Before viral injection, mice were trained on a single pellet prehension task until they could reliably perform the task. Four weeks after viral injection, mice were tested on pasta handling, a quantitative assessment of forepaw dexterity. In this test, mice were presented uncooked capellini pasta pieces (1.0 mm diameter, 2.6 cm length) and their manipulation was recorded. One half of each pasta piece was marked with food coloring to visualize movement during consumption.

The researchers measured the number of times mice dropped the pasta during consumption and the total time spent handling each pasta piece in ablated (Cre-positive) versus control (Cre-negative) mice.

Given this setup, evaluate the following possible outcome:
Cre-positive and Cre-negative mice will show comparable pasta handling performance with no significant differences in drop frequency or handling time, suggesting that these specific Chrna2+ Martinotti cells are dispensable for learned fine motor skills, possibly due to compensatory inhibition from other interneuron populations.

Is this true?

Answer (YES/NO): NO